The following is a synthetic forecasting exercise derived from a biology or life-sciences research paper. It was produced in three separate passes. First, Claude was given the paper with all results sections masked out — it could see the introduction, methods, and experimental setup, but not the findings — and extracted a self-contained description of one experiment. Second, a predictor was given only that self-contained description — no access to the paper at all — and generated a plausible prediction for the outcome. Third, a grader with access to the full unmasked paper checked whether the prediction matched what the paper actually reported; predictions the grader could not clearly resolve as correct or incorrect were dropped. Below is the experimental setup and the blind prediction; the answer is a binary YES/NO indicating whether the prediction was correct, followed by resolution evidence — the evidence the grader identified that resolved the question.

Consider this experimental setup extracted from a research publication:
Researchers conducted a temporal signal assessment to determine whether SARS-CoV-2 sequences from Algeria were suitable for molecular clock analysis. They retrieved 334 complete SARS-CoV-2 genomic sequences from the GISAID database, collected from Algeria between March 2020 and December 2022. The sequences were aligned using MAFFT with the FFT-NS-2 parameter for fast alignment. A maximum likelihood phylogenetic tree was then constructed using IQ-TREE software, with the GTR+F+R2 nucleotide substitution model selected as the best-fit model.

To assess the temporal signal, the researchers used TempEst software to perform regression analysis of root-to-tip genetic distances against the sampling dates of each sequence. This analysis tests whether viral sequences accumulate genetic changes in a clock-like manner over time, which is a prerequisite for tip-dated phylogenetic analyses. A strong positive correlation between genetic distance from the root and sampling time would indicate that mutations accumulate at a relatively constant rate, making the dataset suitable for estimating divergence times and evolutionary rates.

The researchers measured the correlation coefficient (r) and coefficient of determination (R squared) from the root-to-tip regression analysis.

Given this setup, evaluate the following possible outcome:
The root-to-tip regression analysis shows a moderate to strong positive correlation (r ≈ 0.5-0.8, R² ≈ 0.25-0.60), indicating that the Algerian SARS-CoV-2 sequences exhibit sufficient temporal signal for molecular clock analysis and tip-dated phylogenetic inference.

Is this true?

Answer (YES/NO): NO